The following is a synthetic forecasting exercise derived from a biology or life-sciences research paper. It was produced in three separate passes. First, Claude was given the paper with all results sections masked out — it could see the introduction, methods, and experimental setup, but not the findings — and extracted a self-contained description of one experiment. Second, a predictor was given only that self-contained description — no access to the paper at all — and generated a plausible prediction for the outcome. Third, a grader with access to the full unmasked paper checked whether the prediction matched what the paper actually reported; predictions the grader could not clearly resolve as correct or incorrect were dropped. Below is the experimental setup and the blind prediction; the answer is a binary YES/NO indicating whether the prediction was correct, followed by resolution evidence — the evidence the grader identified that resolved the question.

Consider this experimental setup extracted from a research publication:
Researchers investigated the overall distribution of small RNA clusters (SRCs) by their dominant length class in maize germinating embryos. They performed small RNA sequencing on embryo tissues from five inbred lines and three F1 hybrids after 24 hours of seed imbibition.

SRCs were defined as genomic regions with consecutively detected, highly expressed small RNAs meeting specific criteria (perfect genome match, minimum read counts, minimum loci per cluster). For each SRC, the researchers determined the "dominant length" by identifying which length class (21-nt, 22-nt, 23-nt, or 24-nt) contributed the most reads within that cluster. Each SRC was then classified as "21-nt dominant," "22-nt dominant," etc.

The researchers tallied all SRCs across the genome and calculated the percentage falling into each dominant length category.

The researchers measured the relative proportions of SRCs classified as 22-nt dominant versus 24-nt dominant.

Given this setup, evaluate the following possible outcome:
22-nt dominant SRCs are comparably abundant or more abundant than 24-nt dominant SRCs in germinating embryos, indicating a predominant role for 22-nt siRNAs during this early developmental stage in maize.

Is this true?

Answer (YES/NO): NO